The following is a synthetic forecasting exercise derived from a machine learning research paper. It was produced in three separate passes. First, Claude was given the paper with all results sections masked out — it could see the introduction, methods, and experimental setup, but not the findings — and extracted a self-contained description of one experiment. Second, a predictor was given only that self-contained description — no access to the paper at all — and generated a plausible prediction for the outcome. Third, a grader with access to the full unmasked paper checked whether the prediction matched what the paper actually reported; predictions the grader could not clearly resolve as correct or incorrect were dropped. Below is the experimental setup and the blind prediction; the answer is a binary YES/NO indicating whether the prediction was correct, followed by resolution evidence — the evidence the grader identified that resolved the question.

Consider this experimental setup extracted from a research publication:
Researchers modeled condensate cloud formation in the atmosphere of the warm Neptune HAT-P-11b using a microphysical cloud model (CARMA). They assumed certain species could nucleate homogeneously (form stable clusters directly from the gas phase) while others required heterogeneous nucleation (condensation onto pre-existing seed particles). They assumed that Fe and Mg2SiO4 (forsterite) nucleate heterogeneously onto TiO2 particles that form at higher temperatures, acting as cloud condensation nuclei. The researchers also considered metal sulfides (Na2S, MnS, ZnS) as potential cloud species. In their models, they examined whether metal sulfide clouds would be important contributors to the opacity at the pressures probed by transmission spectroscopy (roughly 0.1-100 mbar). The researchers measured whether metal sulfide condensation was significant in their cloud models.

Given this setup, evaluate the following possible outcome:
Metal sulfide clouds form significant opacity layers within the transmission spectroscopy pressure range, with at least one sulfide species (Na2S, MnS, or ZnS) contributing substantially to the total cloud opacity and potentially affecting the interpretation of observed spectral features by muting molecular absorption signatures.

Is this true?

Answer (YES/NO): NO